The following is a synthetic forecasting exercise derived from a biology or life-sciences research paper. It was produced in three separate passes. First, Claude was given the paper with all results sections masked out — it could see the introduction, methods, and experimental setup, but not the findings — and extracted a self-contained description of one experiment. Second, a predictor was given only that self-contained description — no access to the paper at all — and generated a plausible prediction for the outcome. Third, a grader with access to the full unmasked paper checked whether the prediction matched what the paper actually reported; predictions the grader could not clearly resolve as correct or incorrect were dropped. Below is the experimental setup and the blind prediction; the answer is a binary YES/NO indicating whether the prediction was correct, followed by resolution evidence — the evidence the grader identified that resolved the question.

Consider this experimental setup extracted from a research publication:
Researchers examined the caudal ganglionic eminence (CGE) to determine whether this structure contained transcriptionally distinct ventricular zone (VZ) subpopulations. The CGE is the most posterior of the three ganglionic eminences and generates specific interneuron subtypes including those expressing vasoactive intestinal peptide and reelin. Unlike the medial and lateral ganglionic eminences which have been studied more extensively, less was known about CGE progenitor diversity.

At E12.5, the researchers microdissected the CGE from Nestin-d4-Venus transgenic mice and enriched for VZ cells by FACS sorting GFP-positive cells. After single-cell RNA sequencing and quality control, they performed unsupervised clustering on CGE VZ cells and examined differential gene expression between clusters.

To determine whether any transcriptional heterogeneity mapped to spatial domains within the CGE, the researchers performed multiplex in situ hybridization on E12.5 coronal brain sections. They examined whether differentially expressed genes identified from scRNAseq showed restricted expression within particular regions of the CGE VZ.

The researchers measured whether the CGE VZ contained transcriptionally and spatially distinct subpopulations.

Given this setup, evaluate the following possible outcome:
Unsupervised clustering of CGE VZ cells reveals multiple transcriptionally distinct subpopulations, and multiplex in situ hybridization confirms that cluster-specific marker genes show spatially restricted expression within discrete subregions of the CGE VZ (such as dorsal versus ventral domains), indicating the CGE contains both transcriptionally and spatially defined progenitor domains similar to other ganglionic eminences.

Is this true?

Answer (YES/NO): YES